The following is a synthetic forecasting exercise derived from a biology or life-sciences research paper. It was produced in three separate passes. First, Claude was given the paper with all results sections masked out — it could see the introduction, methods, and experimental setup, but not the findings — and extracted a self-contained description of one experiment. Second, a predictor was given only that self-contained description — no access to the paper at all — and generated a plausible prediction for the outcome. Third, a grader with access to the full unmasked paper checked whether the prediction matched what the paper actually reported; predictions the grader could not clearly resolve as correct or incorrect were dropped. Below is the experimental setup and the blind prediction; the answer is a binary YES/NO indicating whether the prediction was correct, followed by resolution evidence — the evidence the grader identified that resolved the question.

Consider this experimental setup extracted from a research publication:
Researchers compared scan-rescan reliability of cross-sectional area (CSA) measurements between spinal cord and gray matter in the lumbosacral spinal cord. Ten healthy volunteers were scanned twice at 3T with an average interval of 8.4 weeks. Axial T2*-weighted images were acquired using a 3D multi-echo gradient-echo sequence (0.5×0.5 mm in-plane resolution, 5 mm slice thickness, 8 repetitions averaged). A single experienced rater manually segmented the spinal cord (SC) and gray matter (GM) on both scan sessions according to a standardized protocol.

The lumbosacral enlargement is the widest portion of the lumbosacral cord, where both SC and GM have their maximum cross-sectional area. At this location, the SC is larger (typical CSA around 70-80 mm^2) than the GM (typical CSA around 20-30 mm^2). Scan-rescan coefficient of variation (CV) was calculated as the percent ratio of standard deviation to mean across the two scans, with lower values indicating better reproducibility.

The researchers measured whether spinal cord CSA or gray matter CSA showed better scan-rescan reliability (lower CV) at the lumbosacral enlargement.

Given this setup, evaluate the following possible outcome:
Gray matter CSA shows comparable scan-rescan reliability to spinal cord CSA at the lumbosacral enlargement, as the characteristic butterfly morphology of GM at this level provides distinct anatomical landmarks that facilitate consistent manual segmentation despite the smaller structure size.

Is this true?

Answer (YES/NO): NO